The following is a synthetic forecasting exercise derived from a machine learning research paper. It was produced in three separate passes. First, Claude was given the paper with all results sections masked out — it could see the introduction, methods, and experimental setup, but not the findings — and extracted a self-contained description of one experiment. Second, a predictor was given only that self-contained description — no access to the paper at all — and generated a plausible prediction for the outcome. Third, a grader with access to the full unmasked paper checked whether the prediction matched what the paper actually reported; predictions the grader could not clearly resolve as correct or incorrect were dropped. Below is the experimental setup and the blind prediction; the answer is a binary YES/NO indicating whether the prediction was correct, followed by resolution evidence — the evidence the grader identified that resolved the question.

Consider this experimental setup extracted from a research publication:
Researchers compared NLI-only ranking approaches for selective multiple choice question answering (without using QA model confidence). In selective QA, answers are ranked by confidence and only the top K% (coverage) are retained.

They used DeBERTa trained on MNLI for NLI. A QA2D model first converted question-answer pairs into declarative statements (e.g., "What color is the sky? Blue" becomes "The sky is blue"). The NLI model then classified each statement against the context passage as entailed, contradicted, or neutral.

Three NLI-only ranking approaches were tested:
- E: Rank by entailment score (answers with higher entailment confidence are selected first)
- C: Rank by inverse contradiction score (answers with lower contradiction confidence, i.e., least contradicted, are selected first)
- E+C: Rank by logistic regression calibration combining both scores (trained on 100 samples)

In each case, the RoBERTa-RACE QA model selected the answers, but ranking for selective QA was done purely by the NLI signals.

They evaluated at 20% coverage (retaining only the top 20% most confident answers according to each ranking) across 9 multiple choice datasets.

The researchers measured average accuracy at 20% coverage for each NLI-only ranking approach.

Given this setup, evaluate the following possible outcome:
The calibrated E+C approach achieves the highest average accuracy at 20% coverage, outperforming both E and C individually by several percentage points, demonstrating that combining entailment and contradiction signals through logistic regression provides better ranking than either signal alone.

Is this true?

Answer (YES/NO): NO